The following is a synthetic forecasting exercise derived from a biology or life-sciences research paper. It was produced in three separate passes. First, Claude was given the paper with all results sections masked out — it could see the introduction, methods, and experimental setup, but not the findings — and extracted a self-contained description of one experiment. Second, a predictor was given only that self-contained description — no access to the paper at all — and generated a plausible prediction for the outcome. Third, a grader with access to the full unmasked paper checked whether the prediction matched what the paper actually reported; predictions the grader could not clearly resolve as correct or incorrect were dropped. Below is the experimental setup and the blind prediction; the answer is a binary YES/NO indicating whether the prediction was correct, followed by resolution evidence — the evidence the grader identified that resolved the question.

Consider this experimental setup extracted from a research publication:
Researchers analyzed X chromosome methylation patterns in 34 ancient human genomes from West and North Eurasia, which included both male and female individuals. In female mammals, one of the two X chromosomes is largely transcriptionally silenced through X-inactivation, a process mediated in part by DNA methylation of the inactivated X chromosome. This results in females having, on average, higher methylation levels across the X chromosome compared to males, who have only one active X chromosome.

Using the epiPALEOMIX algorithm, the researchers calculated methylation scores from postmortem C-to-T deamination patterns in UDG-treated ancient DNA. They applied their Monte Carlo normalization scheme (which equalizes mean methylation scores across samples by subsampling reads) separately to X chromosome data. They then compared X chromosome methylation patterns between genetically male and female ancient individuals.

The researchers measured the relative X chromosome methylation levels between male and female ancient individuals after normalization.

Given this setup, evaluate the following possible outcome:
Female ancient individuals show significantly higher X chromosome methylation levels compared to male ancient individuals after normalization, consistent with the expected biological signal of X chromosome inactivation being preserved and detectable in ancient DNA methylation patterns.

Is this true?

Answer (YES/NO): NO